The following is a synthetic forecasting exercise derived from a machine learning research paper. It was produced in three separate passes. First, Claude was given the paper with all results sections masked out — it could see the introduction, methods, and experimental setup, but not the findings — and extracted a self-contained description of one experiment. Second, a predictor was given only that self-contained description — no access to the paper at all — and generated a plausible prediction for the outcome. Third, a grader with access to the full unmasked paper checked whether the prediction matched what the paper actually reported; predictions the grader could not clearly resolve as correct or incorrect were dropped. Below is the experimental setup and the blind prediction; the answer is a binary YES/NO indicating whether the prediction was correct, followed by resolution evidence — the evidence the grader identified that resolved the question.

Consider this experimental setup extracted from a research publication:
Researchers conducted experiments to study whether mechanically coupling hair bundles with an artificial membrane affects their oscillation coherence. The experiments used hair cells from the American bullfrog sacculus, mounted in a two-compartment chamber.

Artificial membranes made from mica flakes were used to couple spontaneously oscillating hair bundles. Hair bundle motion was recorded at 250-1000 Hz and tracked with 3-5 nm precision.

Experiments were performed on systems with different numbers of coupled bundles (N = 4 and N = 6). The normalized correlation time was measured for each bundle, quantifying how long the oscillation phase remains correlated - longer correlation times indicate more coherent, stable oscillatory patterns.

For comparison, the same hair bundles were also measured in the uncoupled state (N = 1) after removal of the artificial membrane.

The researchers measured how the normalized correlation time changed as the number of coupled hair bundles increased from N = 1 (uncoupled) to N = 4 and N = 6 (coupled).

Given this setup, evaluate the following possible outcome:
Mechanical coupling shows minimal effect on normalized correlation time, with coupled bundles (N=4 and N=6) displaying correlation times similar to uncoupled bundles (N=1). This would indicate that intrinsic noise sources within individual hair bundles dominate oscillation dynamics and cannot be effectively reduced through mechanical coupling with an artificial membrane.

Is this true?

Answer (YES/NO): YES